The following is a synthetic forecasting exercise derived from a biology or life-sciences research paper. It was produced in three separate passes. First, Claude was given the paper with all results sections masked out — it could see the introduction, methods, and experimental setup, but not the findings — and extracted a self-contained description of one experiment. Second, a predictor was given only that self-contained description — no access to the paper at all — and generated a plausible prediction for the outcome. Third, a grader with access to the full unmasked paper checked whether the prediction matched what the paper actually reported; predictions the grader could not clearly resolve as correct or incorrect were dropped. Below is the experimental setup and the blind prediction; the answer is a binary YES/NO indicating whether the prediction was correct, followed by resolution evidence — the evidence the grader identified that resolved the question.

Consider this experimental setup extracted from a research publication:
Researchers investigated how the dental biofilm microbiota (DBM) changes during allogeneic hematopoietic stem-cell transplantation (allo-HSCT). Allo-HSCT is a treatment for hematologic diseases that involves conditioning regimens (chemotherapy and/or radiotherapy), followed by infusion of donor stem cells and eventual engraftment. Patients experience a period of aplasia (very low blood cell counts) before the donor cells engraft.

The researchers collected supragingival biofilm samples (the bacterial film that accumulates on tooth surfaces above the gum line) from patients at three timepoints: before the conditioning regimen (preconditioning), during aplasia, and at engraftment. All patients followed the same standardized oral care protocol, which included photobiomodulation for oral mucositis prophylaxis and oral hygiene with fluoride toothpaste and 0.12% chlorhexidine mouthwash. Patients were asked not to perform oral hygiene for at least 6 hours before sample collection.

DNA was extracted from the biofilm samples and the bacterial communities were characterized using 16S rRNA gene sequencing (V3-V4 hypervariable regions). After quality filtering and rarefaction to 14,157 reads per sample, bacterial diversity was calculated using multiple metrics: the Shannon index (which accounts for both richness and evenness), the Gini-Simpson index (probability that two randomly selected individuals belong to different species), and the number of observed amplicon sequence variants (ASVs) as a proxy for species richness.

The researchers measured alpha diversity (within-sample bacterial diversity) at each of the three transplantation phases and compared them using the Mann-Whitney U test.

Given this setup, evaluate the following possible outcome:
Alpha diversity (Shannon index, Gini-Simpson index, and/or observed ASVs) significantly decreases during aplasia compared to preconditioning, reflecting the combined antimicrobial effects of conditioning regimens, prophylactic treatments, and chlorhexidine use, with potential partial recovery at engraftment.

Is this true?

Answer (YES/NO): NO